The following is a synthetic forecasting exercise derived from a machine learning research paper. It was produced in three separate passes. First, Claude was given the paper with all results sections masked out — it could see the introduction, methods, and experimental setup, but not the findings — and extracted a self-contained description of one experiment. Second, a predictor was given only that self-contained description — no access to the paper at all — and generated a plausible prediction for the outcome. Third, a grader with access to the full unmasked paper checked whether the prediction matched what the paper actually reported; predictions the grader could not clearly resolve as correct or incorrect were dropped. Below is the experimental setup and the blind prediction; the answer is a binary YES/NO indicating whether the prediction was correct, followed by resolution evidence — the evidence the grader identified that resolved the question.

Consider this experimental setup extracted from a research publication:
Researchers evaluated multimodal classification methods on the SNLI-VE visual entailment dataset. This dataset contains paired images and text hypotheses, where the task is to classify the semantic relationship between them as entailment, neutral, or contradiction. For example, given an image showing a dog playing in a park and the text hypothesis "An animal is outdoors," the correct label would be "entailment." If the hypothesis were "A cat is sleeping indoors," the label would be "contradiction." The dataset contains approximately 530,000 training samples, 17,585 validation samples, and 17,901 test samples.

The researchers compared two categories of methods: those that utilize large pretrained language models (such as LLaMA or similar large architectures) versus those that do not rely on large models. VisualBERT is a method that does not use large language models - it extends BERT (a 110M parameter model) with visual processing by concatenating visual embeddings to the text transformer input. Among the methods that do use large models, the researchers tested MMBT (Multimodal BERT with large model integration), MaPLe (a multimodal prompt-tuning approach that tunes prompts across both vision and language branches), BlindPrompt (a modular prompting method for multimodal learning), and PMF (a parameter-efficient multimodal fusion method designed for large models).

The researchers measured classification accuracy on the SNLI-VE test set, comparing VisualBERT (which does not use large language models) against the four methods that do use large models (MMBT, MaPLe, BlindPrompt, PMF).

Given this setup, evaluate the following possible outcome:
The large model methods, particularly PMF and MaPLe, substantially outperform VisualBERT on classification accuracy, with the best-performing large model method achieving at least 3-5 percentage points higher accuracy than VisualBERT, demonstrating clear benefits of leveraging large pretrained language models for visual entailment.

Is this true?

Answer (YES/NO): NO